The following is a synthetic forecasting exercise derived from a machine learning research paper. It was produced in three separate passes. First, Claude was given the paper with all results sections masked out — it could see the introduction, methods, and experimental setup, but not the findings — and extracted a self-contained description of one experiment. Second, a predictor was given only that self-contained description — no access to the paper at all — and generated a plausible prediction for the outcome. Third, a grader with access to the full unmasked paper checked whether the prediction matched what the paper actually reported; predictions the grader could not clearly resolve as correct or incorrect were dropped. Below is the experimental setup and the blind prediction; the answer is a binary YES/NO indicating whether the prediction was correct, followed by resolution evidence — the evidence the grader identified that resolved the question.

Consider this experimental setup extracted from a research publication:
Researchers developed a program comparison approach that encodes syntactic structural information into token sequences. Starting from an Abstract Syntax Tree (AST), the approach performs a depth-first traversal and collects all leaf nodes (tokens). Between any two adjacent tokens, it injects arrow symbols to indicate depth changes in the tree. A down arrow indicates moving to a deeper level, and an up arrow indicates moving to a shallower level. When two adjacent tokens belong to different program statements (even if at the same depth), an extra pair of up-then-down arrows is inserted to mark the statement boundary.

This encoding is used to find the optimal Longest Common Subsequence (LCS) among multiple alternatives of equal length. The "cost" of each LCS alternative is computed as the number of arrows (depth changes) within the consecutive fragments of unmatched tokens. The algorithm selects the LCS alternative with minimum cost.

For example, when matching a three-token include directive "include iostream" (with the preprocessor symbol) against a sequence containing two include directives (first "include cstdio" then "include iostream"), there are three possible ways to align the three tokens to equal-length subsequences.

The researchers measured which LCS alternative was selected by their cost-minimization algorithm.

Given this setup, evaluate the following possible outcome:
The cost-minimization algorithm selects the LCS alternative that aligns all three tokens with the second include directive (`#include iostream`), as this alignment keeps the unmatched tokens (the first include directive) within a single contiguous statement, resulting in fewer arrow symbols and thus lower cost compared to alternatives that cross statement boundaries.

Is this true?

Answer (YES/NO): YES